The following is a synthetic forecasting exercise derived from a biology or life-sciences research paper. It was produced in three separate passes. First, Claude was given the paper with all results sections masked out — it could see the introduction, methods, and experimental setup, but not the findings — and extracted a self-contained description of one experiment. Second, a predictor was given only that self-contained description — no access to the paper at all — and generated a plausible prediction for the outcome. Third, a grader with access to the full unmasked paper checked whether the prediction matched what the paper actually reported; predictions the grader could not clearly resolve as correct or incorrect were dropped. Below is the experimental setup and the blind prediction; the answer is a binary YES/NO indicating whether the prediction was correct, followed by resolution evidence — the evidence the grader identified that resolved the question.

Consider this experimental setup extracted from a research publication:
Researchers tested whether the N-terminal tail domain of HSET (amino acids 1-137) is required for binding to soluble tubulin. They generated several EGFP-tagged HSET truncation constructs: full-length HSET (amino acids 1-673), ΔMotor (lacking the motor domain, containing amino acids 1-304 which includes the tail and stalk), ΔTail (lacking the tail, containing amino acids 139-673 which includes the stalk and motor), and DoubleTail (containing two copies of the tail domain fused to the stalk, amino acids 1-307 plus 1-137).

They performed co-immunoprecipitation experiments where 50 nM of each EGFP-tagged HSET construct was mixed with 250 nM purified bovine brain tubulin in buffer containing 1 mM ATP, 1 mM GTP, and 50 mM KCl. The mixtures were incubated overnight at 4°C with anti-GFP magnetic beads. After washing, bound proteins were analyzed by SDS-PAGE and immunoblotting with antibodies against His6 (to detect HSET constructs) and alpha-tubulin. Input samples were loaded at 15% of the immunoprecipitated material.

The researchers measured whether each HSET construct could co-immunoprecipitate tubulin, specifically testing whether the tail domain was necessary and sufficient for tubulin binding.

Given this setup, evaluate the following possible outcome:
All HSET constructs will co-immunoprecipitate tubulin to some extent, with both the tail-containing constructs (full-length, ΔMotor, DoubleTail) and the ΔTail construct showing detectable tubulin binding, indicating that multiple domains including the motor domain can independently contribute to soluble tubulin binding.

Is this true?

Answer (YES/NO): NO